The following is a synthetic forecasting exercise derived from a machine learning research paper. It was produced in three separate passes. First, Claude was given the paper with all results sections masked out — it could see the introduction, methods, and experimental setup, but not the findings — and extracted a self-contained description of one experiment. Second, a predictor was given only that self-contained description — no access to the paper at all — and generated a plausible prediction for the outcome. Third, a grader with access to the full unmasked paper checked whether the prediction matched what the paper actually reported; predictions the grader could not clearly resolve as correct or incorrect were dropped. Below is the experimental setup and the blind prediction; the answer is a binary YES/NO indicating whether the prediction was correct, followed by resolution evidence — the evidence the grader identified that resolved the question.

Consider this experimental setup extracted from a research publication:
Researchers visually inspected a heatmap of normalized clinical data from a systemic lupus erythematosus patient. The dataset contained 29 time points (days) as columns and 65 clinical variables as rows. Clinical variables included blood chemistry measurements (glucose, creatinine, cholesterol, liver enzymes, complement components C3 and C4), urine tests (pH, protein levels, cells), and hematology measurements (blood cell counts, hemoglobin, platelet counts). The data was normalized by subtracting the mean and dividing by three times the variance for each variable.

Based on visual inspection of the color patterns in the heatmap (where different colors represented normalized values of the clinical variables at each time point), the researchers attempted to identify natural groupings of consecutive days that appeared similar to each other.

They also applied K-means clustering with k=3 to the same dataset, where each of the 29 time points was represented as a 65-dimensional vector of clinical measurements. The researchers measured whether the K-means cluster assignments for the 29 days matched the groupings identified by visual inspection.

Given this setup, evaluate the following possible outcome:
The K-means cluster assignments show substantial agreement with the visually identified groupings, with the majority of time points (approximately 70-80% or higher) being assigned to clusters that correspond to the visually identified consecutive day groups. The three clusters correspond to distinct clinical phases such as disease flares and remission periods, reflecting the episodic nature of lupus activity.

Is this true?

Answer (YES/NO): YES